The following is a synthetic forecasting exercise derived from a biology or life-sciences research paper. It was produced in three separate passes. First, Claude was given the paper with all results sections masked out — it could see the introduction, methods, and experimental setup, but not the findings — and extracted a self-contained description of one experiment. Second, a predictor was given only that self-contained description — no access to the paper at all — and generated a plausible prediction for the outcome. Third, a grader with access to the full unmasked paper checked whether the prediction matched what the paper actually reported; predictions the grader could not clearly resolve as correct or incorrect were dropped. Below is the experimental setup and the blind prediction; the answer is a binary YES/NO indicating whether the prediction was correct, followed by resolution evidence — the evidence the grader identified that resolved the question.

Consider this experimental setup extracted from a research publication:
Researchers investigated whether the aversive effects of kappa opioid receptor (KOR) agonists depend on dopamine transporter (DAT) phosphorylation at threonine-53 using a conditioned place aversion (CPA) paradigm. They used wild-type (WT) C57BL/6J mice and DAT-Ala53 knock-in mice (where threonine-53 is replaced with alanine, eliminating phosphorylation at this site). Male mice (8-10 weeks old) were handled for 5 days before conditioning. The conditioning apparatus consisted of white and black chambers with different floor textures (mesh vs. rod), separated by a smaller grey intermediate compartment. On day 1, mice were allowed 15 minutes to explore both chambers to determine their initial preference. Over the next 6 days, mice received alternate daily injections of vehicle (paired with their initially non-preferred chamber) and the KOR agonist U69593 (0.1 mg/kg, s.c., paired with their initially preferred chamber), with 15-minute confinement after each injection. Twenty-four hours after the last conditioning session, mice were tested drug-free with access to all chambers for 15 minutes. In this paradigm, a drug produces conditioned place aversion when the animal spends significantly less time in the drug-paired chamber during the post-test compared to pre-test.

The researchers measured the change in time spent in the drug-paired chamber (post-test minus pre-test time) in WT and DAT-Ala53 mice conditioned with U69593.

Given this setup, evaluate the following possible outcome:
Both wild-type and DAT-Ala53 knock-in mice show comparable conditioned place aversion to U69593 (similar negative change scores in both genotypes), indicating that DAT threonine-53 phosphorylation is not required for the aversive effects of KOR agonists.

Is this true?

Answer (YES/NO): NO